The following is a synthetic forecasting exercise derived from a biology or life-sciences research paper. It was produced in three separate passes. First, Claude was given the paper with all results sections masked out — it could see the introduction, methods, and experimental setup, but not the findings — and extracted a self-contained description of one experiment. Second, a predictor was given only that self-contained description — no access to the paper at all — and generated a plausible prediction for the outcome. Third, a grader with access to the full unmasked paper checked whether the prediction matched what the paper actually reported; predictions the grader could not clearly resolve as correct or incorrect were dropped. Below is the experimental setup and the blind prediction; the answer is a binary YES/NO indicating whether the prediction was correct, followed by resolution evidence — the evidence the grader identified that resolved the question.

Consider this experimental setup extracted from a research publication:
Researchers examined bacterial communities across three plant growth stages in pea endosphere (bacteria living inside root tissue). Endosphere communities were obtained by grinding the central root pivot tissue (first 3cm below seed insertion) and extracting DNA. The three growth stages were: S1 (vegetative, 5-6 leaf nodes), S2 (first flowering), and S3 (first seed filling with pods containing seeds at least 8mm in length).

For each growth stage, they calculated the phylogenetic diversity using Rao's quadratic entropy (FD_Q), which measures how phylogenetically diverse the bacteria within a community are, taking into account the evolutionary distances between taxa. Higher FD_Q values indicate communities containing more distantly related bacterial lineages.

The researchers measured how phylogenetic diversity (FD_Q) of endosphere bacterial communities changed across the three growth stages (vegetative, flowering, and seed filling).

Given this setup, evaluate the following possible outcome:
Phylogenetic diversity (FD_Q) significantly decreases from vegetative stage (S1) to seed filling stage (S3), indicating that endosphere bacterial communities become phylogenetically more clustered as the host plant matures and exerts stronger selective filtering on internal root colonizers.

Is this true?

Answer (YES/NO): NO